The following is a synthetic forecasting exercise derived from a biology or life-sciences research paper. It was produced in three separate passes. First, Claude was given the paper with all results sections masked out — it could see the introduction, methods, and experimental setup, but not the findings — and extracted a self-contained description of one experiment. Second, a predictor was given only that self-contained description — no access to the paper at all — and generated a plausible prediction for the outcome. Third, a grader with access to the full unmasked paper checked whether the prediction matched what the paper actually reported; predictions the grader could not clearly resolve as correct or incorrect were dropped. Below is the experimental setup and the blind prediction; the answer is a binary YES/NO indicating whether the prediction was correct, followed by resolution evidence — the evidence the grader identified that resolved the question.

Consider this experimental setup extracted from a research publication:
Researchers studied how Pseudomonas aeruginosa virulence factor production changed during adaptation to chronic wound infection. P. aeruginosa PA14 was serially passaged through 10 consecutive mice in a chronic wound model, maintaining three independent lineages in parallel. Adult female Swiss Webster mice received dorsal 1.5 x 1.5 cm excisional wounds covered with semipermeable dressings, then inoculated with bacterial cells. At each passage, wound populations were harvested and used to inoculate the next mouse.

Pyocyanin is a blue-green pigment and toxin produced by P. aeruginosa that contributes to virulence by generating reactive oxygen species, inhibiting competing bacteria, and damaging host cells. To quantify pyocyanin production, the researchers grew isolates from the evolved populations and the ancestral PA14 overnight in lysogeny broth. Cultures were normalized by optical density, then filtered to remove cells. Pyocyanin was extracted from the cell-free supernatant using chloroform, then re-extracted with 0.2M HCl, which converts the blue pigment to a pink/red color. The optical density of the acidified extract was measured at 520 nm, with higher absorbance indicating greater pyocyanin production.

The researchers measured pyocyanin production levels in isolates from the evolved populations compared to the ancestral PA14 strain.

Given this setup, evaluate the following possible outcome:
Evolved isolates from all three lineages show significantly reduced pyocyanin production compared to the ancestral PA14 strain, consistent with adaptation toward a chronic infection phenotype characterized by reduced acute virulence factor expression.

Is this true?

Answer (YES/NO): NO